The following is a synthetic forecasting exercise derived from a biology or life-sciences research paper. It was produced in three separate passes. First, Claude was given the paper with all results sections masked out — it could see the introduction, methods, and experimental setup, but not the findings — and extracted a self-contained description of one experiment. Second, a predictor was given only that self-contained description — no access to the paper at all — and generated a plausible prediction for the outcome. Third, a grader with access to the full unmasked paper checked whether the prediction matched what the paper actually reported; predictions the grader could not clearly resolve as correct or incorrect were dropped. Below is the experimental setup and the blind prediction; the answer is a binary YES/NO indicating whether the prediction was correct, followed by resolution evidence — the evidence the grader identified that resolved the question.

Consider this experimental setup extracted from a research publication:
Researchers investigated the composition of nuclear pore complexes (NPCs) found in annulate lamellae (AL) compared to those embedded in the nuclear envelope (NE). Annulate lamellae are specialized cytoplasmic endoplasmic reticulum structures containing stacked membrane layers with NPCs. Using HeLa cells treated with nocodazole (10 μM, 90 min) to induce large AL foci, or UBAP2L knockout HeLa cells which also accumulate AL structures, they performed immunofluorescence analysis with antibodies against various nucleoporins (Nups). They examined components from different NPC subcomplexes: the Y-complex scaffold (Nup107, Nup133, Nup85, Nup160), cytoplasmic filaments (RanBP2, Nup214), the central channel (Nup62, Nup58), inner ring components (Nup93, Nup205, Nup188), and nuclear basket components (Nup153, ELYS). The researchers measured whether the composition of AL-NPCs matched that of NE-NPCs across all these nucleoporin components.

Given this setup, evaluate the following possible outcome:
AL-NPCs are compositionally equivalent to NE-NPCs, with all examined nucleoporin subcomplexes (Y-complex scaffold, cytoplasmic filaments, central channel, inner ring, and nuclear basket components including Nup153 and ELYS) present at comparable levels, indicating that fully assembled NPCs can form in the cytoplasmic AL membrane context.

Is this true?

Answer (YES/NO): NO